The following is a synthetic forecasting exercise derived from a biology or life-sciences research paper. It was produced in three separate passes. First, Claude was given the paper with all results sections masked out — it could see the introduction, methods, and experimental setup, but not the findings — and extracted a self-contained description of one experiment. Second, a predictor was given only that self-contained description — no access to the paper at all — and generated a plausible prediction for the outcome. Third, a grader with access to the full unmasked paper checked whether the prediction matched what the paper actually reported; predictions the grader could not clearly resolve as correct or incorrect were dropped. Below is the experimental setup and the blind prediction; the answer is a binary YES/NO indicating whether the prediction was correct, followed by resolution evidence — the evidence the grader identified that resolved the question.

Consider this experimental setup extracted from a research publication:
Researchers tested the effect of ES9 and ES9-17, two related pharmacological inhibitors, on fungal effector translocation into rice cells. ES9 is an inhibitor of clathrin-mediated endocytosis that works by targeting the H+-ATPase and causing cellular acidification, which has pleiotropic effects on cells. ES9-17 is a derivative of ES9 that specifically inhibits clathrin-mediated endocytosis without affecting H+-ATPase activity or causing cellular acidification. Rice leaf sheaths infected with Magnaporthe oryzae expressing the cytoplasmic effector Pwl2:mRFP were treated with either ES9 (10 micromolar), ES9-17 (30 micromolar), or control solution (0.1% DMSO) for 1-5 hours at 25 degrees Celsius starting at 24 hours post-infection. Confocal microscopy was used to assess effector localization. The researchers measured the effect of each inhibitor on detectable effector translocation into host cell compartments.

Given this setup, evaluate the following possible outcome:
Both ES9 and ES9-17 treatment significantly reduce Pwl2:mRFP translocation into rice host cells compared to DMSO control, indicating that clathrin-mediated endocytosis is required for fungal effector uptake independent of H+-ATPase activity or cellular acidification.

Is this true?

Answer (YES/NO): YES